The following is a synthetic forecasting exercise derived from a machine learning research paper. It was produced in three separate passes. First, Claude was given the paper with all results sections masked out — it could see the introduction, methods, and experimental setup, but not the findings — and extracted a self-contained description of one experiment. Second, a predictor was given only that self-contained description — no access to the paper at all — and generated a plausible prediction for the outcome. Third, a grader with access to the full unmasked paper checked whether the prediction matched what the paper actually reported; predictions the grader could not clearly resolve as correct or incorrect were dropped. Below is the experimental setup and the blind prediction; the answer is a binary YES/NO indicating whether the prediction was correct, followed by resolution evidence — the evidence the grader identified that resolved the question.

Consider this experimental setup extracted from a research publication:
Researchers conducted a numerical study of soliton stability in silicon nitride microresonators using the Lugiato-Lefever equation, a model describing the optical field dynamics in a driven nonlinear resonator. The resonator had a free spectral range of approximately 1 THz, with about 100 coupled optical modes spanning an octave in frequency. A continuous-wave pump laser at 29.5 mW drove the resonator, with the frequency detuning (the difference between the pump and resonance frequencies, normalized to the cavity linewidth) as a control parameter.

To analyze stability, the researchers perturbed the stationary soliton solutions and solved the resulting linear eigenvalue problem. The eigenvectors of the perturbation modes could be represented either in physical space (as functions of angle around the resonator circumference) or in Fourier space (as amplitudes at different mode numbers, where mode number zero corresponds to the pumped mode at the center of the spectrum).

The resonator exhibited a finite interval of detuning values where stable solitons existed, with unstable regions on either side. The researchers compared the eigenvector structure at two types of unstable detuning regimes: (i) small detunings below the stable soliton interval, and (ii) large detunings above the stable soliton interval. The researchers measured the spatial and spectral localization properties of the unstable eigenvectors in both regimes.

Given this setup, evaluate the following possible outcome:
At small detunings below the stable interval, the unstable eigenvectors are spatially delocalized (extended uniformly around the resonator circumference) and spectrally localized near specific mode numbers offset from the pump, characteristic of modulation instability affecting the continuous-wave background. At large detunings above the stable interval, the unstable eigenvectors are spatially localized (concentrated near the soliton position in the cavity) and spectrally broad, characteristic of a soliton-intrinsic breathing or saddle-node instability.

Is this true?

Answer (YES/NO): NO